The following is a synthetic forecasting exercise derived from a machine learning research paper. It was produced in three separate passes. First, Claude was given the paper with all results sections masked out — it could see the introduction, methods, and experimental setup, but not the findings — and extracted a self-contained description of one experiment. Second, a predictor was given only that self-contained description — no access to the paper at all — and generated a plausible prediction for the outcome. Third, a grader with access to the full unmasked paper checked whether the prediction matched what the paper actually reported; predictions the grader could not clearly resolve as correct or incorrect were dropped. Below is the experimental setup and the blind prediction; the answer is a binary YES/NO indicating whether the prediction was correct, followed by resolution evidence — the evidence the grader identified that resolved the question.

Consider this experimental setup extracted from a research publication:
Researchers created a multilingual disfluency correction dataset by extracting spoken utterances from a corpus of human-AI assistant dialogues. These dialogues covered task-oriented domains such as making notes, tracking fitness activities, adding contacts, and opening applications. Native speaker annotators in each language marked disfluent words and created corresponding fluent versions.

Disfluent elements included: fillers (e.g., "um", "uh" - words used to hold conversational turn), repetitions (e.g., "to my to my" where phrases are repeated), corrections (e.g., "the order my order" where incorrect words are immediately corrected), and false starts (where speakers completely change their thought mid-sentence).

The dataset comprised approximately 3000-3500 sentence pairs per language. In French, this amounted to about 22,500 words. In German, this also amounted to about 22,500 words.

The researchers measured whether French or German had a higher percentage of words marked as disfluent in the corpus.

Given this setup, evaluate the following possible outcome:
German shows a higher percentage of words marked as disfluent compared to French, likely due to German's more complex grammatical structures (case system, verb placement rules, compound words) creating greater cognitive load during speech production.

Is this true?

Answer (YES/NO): YES